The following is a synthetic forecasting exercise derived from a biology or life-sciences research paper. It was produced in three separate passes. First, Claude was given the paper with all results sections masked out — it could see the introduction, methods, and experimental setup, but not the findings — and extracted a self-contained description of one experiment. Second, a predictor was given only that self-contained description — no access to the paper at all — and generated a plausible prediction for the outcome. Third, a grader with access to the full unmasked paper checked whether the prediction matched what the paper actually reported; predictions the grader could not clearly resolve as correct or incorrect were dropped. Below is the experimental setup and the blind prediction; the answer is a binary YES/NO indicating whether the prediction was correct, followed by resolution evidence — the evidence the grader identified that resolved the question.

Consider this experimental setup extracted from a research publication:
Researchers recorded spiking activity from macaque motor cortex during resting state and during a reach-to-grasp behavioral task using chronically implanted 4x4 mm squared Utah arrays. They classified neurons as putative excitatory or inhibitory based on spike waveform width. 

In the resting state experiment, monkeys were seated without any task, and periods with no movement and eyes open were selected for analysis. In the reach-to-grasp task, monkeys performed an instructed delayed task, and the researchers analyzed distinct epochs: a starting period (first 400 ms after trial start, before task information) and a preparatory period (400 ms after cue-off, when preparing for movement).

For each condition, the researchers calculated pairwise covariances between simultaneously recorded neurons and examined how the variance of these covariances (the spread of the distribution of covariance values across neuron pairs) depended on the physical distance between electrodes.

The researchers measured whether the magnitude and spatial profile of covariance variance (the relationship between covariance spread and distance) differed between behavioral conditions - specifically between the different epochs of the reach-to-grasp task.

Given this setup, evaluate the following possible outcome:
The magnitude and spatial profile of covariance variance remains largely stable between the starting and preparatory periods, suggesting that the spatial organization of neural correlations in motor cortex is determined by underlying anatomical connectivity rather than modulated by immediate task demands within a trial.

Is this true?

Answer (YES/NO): NO